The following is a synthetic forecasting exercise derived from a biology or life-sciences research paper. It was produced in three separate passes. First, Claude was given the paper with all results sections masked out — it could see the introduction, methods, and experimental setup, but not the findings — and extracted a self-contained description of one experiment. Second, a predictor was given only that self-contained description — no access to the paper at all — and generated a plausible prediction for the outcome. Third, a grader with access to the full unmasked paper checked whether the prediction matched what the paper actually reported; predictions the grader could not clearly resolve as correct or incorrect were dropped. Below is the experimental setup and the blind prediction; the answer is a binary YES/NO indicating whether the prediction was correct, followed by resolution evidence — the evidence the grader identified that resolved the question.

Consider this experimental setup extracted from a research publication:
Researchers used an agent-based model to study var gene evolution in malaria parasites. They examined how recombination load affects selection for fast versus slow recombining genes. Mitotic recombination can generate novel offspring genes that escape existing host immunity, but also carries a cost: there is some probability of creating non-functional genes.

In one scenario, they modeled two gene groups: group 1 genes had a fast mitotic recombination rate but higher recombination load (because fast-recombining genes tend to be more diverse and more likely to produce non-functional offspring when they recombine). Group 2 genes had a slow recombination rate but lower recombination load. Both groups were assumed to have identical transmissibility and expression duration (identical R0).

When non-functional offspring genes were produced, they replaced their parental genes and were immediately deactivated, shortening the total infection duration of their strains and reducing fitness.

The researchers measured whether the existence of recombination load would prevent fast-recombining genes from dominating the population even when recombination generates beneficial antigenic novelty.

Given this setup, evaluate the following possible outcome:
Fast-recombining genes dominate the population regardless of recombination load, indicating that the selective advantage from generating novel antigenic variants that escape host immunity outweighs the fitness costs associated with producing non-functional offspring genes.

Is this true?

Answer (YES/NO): YES